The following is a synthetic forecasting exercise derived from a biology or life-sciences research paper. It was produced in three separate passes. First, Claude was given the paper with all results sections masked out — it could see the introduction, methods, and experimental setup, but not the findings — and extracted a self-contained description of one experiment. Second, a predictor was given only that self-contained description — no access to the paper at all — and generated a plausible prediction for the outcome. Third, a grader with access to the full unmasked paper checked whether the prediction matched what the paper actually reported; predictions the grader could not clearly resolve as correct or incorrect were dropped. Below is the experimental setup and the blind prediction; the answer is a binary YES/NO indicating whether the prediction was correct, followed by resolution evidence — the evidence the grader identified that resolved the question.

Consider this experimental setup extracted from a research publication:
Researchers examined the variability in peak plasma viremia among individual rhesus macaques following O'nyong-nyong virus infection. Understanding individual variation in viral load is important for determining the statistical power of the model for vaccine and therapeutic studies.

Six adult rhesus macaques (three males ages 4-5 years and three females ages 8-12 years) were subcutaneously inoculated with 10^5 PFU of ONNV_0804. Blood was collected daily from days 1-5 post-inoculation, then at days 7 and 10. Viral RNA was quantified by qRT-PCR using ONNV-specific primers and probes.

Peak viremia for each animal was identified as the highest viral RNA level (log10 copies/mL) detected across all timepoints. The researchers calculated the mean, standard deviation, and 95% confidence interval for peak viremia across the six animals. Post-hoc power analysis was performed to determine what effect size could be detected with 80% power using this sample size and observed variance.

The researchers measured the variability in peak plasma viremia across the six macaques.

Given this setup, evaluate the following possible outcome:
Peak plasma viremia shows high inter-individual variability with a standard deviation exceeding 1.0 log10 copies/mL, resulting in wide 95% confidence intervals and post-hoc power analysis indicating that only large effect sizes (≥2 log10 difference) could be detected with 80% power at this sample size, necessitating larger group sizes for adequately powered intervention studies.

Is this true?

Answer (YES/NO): NO